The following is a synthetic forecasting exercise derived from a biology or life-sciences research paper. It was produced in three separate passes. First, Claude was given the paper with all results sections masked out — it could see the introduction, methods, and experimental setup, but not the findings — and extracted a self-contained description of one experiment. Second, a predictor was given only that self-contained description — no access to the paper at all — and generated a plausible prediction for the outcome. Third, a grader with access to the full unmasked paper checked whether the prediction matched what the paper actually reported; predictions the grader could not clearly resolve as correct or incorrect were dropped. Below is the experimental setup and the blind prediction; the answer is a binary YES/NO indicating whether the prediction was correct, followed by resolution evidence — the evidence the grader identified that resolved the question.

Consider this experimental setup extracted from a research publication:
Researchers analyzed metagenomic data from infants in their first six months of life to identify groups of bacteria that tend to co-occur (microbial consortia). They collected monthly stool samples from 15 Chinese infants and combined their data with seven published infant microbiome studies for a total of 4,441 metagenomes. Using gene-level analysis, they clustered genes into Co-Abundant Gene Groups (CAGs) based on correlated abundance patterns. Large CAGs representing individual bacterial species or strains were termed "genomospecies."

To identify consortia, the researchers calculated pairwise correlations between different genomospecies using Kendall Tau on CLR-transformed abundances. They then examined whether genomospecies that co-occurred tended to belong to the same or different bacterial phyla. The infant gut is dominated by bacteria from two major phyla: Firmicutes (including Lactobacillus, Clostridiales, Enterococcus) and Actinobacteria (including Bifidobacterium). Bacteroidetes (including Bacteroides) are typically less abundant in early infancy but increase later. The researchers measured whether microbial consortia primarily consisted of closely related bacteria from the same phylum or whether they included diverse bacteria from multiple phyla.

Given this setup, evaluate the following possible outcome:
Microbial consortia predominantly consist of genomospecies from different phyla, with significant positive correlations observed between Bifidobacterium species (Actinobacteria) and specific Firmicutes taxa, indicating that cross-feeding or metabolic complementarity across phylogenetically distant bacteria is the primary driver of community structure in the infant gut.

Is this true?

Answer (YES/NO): NO